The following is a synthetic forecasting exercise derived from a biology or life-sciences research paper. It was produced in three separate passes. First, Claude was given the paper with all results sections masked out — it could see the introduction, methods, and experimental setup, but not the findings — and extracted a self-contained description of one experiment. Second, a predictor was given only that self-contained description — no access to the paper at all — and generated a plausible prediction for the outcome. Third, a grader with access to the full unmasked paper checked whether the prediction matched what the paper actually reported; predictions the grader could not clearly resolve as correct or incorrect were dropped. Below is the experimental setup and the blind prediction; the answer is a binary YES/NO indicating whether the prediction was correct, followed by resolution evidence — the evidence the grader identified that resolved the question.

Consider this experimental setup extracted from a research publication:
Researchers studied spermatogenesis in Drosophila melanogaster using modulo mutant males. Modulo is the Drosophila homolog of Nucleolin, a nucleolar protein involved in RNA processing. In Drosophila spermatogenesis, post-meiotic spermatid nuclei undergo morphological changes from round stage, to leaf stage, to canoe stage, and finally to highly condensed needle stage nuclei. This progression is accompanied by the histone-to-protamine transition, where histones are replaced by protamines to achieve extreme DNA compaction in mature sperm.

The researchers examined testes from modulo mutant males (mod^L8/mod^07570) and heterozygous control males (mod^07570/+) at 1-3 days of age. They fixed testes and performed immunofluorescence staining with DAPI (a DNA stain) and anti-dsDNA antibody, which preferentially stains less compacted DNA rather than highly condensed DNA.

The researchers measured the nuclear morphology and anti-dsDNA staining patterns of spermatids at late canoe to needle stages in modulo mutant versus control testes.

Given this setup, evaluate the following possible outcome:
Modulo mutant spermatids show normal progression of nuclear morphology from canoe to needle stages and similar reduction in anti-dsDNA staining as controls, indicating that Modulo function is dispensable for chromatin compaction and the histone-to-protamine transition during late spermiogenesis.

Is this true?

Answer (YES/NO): NO